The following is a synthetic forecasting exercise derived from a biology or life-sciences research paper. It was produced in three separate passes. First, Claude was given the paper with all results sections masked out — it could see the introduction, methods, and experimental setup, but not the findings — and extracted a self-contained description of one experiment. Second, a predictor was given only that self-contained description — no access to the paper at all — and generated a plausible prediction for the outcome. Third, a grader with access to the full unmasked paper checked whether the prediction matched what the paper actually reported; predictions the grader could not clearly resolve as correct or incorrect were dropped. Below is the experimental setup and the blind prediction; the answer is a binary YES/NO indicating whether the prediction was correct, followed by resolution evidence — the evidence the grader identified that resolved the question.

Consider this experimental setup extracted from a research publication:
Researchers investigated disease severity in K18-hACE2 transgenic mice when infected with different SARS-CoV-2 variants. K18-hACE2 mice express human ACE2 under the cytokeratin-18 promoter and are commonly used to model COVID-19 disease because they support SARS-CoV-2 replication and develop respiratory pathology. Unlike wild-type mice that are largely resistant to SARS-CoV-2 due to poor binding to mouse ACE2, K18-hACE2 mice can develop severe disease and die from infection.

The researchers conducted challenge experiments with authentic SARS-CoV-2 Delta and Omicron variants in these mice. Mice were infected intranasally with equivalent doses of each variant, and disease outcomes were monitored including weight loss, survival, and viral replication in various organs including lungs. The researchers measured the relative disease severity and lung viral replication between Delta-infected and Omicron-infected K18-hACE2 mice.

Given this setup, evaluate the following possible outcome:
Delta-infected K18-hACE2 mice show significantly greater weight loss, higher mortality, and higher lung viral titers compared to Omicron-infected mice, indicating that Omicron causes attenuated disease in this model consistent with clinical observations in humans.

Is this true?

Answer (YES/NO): YES